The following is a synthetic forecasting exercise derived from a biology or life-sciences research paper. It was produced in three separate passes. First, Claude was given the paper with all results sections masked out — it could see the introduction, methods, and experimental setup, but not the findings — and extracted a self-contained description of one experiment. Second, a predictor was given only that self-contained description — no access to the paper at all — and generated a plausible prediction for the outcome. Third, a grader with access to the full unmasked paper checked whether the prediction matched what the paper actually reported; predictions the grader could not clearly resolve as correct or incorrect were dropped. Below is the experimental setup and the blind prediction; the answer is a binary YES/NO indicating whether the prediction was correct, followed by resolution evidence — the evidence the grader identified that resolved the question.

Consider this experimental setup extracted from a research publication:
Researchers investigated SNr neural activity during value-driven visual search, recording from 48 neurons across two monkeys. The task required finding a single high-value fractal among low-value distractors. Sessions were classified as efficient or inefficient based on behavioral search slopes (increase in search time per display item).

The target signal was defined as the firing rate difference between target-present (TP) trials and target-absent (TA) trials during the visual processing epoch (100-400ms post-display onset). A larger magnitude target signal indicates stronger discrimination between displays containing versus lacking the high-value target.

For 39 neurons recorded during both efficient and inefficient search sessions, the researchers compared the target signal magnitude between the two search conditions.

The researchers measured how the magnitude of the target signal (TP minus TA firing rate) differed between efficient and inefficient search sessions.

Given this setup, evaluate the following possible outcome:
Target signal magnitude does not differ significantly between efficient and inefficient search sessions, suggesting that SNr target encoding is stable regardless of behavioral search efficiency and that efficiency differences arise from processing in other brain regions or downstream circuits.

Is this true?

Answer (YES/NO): NO